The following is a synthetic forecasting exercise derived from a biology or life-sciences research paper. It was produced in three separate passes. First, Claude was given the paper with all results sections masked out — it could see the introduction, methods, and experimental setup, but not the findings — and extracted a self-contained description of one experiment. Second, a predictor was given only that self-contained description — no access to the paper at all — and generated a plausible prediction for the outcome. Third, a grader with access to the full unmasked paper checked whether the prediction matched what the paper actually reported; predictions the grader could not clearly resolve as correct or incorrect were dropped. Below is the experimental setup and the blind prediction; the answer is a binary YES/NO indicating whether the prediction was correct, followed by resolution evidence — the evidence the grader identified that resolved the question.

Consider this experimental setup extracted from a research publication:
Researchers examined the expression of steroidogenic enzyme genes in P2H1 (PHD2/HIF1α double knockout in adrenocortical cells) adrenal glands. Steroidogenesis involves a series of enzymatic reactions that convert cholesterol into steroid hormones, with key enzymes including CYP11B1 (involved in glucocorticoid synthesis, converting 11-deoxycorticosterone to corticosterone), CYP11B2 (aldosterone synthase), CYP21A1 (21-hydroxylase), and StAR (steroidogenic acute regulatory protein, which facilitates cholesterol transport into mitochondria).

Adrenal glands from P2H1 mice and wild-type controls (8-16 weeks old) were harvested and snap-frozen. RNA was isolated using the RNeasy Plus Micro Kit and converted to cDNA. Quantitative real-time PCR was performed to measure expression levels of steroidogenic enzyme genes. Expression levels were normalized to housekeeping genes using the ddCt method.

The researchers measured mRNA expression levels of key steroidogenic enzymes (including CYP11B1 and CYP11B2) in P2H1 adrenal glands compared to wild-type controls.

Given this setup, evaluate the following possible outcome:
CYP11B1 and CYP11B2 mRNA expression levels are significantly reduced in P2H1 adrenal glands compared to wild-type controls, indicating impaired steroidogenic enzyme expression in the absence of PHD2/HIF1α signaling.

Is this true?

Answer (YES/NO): NO